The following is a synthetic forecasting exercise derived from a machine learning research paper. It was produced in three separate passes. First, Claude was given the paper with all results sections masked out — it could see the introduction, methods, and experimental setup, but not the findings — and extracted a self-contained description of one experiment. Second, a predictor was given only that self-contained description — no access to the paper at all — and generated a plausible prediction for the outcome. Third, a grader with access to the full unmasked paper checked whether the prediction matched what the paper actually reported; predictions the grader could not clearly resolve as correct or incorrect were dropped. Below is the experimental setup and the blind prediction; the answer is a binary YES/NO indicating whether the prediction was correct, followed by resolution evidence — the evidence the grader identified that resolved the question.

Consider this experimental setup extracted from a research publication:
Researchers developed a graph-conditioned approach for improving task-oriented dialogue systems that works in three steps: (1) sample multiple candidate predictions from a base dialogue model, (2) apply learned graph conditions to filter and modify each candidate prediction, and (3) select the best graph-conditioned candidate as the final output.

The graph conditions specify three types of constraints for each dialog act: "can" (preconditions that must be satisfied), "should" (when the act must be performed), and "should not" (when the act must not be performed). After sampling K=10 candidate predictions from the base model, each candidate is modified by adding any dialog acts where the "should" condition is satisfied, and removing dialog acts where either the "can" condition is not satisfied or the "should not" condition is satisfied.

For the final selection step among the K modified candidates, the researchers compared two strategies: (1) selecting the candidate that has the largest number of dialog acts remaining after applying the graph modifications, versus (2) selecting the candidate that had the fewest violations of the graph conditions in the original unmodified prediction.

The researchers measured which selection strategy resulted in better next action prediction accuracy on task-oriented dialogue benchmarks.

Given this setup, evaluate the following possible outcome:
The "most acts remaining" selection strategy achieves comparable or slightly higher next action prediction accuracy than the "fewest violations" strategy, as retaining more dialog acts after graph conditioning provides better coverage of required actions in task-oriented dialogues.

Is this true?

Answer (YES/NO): NO